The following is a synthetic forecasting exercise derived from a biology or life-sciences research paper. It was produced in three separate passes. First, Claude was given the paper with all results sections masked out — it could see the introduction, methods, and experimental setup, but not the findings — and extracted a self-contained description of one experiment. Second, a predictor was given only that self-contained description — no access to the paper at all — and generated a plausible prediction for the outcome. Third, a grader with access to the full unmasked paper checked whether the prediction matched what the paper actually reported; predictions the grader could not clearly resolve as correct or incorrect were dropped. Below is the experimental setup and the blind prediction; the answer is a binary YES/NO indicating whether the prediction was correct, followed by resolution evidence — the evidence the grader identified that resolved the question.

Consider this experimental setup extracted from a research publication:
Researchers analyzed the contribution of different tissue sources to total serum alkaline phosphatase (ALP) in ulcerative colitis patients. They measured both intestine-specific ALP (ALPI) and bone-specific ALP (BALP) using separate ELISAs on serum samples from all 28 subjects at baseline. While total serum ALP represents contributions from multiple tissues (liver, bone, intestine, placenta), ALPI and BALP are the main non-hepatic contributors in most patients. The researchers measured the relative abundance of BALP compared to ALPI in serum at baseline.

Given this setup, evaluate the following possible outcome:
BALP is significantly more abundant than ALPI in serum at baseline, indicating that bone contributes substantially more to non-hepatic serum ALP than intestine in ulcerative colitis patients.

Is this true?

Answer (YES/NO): YES